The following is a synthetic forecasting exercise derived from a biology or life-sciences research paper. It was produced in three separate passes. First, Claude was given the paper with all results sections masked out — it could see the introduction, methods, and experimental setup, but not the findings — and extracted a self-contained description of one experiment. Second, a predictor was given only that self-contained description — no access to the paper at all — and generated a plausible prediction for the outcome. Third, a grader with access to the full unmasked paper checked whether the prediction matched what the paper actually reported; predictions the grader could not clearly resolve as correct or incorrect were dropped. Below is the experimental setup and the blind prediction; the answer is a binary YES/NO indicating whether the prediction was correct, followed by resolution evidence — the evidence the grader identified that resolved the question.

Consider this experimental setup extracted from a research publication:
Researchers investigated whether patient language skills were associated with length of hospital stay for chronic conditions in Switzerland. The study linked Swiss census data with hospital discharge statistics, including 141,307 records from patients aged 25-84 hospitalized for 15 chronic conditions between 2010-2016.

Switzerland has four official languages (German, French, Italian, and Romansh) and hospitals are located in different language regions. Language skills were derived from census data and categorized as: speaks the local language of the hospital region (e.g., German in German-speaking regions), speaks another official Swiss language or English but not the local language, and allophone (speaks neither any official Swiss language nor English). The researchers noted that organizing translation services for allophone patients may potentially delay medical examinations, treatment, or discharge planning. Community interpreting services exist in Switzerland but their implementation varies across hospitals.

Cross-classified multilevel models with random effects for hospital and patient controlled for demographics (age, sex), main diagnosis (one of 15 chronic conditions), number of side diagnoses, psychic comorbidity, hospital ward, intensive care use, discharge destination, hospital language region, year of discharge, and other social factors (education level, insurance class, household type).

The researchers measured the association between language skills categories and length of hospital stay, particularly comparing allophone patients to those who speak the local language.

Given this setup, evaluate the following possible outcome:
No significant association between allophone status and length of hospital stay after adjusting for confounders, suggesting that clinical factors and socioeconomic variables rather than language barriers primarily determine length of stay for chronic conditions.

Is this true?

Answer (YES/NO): NO